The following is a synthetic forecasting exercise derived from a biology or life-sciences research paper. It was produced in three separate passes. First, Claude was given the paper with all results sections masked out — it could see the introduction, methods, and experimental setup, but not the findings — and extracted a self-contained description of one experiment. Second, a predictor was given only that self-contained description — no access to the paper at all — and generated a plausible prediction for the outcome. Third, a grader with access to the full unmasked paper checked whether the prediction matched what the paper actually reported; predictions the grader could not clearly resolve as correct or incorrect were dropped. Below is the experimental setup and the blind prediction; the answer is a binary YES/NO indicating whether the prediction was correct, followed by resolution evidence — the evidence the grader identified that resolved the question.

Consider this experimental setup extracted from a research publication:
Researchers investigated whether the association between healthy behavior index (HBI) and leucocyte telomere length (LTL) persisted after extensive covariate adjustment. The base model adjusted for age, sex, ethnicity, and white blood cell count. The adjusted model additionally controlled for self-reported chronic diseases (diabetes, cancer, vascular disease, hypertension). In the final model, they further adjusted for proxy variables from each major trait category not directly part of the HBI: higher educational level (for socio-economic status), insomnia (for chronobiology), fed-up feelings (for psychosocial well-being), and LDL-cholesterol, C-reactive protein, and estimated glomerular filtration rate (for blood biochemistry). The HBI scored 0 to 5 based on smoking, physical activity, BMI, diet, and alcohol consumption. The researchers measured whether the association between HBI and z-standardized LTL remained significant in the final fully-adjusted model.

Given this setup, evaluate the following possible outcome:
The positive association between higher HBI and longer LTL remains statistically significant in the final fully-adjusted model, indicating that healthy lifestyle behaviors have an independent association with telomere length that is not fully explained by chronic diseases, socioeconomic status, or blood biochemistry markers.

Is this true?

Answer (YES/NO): YES